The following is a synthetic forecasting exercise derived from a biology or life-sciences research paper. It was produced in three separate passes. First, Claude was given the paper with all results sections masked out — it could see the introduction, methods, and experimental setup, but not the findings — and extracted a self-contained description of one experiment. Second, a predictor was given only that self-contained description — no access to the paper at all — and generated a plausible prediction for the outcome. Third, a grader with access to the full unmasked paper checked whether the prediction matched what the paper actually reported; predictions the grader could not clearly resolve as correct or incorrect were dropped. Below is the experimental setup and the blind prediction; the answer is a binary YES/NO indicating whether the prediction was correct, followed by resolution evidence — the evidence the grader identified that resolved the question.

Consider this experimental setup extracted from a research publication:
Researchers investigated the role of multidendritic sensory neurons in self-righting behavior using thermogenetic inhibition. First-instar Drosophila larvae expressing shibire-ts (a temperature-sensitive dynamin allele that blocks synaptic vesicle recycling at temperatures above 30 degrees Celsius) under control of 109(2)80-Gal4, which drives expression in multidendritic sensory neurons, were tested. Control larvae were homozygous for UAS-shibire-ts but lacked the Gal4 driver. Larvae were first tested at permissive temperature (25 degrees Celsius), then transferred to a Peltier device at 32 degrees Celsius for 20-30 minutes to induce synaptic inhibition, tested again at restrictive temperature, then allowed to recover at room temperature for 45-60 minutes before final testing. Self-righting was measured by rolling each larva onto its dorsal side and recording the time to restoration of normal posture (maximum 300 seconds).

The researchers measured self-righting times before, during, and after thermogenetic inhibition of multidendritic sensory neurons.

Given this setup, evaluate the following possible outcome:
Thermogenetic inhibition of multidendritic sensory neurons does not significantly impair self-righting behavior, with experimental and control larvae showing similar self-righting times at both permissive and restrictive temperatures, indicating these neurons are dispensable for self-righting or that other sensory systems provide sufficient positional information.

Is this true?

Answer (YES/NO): NO